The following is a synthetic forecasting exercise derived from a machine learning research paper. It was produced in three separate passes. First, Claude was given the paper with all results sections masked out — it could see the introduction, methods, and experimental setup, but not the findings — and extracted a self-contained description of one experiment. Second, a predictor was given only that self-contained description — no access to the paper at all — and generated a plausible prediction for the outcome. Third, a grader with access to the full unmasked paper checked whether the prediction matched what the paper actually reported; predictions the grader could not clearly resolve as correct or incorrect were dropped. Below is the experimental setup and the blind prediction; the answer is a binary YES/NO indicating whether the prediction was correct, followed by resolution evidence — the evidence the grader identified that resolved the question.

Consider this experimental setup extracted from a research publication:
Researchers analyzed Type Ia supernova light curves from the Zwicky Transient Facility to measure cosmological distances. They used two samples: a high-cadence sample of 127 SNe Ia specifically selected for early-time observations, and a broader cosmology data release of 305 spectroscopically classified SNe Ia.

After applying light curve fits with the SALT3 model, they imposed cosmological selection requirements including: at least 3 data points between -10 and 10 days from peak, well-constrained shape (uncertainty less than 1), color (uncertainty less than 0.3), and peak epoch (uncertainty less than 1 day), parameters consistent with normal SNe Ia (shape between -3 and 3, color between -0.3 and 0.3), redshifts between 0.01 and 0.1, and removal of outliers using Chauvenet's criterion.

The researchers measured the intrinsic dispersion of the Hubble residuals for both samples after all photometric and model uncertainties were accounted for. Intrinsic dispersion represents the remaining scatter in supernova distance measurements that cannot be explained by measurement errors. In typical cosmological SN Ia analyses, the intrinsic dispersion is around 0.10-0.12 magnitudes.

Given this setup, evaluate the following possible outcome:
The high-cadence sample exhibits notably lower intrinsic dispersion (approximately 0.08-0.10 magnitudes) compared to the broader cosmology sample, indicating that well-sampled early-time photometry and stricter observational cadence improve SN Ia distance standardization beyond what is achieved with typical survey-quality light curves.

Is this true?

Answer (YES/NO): NO